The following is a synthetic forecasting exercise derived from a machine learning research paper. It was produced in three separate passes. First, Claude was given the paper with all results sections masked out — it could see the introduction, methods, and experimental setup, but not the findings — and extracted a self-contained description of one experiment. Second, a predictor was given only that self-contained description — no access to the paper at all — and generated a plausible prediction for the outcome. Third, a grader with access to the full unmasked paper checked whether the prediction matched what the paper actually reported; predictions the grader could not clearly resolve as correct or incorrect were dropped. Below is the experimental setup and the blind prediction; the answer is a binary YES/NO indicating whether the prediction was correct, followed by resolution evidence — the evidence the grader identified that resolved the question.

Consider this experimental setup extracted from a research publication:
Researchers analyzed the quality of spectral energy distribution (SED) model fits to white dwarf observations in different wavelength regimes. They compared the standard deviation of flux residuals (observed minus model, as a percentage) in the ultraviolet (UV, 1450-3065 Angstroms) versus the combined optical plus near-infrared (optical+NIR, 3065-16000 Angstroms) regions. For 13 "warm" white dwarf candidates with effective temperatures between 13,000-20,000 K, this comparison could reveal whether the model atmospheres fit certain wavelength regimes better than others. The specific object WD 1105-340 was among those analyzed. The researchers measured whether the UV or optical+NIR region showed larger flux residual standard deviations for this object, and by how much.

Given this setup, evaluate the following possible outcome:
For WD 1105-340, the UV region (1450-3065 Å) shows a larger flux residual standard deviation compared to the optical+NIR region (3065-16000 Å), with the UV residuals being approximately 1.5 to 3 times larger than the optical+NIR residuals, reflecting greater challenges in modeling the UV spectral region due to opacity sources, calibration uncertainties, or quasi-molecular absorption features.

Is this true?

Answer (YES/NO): YES